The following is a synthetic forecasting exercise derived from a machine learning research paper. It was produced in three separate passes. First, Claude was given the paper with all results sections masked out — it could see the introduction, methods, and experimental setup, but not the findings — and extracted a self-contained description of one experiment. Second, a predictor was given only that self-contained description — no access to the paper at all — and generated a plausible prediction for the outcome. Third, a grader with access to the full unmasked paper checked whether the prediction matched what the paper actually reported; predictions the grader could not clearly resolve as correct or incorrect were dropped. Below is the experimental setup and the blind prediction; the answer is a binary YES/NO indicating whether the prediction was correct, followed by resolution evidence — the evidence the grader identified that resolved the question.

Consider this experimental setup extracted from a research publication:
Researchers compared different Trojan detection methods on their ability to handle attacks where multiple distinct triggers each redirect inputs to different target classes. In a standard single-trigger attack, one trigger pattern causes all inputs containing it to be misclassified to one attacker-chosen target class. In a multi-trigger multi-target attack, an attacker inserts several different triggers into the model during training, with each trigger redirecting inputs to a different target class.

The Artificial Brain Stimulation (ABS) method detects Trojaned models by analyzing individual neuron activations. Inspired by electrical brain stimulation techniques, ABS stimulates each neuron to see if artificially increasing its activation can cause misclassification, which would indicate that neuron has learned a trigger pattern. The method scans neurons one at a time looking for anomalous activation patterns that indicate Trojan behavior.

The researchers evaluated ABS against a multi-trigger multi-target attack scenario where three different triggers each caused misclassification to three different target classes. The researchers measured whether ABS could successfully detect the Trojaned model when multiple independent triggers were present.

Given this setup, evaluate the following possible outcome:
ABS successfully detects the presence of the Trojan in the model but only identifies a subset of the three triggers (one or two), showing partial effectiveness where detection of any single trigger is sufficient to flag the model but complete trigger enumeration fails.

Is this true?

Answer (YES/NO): NO